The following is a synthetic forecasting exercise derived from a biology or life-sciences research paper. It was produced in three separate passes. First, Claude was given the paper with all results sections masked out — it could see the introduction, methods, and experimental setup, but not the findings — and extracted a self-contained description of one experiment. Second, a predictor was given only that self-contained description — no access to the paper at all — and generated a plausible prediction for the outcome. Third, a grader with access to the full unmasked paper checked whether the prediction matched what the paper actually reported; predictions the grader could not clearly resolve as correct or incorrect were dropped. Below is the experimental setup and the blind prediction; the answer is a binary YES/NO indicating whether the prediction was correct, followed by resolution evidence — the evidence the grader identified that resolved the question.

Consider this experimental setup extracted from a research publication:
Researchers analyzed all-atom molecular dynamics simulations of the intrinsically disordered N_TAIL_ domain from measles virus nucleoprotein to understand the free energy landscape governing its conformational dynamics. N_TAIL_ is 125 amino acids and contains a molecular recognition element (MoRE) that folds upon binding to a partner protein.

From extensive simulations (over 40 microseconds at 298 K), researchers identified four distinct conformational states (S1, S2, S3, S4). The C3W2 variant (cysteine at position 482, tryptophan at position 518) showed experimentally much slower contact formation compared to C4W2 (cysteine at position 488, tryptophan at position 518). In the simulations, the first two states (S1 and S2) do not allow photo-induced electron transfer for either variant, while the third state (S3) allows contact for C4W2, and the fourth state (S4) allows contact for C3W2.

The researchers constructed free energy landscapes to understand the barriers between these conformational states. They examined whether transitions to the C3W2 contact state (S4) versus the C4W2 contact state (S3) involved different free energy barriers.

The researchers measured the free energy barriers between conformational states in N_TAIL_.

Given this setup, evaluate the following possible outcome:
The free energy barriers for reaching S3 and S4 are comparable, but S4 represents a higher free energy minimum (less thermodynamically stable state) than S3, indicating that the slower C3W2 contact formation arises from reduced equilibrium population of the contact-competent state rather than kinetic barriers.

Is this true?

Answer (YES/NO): NO